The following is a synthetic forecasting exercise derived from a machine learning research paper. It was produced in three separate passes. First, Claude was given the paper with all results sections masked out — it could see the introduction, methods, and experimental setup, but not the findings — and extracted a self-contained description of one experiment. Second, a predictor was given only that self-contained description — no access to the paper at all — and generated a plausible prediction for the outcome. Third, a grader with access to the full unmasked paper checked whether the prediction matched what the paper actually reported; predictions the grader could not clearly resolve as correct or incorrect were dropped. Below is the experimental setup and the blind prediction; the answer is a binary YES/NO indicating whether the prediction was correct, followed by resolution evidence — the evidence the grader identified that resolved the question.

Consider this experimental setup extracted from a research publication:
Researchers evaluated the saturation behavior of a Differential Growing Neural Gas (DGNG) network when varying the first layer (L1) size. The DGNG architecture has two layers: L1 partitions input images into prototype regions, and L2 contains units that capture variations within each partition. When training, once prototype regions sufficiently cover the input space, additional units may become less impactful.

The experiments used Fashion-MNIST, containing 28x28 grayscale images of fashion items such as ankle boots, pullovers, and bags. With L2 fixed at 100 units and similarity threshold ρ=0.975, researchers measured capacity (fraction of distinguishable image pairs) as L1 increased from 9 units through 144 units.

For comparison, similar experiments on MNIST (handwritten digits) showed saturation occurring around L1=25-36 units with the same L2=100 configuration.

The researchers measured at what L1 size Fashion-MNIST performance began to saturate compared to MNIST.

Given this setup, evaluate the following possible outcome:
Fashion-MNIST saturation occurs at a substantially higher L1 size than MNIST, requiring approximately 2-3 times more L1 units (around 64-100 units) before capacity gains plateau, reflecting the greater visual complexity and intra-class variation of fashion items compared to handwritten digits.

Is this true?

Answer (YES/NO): NO